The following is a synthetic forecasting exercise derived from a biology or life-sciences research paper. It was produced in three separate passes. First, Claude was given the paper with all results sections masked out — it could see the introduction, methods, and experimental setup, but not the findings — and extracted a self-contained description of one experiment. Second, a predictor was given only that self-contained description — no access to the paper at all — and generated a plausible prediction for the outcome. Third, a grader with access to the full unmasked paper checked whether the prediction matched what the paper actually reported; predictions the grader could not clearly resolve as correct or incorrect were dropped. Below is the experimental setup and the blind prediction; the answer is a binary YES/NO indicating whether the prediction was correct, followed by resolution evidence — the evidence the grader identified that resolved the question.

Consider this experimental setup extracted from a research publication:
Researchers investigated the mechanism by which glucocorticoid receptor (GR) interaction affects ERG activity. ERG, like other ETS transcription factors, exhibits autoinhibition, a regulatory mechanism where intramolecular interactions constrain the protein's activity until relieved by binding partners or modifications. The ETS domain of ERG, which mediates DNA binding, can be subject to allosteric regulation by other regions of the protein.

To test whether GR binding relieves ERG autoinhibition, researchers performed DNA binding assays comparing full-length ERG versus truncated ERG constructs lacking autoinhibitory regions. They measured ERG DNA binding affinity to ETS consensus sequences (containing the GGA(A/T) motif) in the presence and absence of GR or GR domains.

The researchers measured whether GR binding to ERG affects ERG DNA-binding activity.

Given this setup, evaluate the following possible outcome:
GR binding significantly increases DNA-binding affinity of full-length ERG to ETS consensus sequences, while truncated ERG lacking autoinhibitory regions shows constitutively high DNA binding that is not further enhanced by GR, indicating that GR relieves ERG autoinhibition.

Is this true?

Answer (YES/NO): YES